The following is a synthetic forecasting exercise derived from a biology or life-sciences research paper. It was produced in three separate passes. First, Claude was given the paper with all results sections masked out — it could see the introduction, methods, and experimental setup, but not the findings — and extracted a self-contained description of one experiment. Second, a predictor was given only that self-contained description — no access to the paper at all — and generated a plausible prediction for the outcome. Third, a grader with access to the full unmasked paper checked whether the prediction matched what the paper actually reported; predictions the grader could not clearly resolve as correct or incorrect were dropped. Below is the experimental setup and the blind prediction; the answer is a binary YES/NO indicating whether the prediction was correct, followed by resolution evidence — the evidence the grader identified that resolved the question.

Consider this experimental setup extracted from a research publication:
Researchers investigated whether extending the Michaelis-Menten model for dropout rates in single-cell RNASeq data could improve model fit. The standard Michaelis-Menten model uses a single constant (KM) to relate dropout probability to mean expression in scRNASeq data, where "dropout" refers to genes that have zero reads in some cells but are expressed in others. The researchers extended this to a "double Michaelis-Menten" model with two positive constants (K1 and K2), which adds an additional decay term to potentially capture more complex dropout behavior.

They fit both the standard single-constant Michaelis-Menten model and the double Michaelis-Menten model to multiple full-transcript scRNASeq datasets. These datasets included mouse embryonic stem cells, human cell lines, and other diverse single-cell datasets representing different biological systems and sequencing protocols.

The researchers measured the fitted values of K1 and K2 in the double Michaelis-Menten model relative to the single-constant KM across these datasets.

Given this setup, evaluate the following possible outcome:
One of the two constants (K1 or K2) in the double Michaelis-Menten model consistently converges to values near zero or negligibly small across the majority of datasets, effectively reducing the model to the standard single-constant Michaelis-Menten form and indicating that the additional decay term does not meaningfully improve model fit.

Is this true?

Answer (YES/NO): YES